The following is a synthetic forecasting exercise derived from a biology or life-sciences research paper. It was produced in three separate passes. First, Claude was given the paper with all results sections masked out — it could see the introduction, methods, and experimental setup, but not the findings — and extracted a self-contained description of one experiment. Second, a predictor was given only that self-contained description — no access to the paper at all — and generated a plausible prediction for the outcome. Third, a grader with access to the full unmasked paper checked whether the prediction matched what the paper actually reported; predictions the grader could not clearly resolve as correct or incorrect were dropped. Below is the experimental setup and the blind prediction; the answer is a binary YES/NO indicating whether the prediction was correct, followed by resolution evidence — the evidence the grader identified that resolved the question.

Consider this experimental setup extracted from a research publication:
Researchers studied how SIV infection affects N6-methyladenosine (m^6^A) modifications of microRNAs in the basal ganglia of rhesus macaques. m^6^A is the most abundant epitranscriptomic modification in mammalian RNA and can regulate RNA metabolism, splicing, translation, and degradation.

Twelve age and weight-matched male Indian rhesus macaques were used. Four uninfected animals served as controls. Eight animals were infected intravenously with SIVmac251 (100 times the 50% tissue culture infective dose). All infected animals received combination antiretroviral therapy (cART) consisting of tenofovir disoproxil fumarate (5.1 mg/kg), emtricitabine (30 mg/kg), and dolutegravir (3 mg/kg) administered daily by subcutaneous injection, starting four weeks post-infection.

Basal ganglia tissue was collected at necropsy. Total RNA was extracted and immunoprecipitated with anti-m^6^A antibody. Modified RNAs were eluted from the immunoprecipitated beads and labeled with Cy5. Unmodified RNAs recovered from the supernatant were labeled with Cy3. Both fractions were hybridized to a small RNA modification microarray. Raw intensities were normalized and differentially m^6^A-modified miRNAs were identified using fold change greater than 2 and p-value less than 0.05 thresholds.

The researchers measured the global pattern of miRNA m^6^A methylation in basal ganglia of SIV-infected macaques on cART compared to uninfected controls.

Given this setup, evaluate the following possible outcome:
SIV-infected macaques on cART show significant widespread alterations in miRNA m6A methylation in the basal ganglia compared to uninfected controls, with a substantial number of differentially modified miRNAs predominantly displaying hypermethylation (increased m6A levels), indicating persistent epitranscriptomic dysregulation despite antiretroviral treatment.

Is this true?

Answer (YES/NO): NO